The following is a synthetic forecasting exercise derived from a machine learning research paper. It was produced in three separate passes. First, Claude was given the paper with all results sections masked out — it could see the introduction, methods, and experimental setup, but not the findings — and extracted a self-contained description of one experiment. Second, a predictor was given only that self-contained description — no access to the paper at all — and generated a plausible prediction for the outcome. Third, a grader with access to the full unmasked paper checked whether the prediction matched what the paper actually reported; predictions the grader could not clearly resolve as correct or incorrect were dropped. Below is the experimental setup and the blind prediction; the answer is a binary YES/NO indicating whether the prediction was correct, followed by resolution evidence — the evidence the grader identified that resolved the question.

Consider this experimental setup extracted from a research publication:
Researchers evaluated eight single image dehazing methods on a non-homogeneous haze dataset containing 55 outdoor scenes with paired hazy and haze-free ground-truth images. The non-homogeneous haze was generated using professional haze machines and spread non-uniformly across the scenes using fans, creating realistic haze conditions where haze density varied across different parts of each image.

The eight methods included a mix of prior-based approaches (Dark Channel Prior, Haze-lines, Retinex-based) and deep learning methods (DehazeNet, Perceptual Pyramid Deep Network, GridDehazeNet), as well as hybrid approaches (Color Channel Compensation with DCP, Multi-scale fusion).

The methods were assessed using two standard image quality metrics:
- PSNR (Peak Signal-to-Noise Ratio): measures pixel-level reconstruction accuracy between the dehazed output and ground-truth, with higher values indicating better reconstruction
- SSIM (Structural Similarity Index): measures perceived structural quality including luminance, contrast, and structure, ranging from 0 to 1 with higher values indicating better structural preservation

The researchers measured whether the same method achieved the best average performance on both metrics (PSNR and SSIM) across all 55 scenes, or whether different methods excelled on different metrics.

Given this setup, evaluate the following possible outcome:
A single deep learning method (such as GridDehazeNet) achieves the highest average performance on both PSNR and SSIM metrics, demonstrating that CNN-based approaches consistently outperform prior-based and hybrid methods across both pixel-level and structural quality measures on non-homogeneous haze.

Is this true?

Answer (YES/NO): NO